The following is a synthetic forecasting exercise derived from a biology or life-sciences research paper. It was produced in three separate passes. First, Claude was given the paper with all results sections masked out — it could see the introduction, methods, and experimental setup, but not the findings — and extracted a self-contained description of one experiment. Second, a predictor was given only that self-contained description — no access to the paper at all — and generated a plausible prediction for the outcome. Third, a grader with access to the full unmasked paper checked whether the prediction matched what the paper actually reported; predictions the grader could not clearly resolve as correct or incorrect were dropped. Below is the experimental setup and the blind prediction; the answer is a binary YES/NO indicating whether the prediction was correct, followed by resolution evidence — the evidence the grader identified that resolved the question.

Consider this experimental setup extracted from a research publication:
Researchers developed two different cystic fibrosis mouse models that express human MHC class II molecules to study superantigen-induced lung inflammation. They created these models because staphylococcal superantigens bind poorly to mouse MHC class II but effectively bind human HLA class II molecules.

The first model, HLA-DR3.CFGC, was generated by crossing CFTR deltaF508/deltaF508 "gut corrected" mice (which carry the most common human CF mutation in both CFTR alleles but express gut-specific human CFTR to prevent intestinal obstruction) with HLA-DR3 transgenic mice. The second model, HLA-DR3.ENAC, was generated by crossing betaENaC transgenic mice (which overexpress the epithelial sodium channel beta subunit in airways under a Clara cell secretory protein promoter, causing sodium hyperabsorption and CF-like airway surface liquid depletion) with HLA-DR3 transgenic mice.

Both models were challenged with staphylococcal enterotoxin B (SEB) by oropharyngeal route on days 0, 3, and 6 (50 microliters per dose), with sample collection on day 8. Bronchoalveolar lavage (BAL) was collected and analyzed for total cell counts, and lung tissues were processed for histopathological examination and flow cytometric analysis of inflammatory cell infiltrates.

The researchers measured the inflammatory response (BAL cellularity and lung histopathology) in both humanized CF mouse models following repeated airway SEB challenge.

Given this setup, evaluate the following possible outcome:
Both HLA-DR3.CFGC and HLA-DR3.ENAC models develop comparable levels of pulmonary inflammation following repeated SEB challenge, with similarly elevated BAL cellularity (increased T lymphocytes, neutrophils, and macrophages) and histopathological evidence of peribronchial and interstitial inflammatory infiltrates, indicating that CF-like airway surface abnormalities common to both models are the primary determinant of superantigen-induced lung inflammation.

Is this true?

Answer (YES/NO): NO